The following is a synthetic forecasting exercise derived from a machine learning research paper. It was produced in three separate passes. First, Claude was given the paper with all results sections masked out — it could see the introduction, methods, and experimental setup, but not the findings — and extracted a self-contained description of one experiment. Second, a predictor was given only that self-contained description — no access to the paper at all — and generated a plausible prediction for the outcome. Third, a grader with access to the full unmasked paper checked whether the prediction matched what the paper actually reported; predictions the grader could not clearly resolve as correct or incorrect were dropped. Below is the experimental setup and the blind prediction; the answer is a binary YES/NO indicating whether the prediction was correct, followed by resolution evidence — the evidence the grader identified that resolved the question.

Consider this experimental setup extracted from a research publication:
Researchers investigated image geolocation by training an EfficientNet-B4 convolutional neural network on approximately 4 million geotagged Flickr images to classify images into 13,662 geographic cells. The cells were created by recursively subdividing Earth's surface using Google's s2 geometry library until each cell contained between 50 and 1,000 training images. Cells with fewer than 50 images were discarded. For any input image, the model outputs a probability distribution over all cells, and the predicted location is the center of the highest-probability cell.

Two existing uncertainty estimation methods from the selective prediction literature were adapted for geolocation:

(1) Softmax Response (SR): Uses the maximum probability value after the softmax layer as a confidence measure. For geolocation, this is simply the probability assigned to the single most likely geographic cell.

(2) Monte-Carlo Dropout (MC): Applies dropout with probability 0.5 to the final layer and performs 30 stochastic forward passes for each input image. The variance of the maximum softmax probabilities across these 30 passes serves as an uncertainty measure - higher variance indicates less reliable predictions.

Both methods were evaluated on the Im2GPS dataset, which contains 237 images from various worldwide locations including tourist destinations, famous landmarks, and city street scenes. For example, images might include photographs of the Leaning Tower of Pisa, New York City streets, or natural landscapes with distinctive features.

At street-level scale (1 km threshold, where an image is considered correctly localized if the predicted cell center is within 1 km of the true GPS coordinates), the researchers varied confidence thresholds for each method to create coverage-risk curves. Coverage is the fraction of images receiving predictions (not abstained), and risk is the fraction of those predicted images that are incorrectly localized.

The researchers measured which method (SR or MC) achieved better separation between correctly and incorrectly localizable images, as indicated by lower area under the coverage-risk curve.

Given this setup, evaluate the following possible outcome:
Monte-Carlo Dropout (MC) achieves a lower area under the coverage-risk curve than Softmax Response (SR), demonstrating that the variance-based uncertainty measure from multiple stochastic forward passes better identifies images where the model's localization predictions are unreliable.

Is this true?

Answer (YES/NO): NO